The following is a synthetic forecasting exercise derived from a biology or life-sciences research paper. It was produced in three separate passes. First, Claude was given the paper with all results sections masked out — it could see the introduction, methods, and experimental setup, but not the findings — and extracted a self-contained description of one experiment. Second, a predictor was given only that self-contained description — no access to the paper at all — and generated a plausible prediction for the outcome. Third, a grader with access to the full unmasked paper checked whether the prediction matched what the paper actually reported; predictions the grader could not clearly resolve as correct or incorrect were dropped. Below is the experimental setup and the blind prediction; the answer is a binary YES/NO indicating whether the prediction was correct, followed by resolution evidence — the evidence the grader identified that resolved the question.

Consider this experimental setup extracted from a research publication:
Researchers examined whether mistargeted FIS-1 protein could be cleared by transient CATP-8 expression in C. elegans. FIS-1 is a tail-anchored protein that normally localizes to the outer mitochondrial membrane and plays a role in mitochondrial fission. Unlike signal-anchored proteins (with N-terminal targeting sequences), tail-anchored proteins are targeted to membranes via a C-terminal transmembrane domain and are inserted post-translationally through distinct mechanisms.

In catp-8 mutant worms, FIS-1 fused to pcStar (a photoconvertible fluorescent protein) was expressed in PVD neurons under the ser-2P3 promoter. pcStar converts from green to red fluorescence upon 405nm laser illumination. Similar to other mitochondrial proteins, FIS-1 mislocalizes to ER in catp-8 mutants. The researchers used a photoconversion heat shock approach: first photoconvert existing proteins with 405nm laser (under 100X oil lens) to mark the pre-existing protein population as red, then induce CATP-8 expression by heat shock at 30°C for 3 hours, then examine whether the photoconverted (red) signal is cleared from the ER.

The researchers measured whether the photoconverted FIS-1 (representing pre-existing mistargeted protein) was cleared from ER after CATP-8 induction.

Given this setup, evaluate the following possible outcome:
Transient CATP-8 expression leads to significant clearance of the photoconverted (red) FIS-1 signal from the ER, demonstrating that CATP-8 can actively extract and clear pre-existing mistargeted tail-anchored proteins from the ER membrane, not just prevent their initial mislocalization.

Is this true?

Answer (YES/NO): YES